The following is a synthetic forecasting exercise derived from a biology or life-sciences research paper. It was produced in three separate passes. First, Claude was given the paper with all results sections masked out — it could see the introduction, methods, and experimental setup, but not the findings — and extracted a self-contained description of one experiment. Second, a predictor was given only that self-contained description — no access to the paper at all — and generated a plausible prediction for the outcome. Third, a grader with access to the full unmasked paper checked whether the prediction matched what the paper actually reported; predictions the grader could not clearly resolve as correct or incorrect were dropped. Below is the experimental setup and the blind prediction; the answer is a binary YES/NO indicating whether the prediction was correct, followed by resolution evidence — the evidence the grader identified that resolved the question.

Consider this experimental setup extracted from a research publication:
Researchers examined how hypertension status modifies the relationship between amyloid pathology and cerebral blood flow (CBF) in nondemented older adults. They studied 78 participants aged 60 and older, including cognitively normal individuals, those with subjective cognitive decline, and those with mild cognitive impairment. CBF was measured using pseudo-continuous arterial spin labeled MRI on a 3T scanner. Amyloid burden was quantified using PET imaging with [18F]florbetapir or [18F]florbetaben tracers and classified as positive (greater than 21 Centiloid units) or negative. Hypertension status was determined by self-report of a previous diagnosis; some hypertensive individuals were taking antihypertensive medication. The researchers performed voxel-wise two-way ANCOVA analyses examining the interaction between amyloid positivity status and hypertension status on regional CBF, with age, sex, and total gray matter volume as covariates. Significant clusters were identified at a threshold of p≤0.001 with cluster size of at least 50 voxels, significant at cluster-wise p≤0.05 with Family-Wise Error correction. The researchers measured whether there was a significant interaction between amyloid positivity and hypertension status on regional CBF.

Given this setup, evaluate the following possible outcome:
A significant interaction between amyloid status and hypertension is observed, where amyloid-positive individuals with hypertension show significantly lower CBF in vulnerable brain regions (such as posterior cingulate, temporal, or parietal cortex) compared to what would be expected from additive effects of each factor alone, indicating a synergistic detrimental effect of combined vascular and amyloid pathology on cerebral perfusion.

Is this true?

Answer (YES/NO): NO